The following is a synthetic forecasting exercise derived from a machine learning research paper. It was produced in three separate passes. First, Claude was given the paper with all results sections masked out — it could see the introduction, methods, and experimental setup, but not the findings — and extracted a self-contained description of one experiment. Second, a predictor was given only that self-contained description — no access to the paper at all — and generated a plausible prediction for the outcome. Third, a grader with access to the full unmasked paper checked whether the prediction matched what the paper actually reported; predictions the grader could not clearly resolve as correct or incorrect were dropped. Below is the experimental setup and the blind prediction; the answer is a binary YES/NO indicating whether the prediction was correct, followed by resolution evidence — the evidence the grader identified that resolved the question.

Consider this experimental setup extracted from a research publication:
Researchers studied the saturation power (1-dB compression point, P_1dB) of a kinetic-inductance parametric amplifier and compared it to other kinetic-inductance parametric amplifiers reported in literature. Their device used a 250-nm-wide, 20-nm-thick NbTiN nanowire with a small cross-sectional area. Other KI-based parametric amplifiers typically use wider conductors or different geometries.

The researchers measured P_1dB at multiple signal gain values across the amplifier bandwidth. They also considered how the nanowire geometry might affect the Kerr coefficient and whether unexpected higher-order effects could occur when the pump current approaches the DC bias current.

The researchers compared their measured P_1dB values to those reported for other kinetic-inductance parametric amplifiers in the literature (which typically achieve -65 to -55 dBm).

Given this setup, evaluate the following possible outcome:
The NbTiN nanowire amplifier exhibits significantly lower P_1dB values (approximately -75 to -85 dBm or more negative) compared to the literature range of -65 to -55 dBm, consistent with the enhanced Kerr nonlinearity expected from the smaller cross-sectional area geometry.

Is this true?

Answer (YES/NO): NO